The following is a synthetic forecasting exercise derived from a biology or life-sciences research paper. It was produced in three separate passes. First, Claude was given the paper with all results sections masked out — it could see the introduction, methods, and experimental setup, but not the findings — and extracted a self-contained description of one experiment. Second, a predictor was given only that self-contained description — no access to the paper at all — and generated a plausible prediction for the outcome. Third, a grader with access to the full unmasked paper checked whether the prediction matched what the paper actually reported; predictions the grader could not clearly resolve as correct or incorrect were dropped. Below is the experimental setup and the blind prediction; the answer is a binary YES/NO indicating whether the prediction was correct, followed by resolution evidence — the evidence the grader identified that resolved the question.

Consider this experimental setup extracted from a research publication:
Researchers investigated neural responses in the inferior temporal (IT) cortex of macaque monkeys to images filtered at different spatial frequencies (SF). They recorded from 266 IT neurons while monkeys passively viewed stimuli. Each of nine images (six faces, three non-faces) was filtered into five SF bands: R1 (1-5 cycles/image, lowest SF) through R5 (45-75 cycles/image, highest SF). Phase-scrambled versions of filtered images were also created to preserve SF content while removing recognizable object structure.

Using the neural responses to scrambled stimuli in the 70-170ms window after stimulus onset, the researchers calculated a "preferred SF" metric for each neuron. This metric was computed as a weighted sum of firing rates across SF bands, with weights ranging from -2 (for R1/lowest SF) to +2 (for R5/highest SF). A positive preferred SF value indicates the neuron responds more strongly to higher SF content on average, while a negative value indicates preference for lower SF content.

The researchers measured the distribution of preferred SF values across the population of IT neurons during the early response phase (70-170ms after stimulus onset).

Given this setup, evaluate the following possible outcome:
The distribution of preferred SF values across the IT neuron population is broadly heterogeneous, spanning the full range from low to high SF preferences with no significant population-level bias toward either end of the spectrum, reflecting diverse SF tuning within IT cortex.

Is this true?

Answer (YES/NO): NO